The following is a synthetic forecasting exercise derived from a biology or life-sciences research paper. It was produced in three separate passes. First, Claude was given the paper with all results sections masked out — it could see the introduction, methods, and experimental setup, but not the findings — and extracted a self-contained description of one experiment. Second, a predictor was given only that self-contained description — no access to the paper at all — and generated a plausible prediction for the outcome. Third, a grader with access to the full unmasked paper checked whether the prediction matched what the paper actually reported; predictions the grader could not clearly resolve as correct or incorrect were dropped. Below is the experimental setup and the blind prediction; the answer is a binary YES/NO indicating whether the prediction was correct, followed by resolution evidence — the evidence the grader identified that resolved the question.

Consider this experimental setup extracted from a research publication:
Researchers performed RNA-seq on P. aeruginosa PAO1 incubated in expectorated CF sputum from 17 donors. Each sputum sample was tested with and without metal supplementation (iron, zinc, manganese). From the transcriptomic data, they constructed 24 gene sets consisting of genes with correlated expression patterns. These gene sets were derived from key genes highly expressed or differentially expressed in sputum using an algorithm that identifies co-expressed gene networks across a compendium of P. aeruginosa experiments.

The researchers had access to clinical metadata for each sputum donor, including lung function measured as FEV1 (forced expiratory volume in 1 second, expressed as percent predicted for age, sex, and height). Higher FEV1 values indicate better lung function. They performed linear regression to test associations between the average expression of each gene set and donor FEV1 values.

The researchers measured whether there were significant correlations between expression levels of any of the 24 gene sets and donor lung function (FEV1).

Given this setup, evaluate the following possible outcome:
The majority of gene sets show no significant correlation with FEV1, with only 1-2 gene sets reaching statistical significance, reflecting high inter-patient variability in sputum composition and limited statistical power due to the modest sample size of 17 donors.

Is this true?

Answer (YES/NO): NO